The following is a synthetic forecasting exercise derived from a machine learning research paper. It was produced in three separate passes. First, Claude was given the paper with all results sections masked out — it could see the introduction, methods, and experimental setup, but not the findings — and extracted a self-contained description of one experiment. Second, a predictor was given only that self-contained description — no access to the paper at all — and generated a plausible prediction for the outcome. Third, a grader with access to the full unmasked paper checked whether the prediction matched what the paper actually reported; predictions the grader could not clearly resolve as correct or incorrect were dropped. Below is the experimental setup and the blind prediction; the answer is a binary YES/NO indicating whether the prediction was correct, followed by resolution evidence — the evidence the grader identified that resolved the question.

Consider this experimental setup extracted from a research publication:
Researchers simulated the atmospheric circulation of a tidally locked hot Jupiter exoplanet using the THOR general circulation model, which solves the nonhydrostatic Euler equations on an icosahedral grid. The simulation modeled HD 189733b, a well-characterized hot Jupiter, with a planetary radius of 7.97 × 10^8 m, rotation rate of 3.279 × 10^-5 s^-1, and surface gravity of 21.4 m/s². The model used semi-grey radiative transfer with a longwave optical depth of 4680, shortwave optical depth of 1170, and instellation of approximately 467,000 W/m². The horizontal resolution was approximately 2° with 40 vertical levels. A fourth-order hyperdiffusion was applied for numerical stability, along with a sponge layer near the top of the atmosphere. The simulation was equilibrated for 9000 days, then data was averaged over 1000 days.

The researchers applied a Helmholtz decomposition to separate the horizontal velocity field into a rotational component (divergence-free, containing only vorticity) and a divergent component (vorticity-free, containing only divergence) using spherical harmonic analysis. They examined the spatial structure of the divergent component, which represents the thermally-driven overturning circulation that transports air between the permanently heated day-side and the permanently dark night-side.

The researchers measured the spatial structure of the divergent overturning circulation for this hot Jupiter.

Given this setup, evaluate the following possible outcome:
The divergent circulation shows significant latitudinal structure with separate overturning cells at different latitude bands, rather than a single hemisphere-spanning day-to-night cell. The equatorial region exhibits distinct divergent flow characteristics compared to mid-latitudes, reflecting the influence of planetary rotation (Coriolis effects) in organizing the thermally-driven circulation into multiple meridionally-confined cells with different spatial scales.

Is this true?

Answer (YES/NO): NO